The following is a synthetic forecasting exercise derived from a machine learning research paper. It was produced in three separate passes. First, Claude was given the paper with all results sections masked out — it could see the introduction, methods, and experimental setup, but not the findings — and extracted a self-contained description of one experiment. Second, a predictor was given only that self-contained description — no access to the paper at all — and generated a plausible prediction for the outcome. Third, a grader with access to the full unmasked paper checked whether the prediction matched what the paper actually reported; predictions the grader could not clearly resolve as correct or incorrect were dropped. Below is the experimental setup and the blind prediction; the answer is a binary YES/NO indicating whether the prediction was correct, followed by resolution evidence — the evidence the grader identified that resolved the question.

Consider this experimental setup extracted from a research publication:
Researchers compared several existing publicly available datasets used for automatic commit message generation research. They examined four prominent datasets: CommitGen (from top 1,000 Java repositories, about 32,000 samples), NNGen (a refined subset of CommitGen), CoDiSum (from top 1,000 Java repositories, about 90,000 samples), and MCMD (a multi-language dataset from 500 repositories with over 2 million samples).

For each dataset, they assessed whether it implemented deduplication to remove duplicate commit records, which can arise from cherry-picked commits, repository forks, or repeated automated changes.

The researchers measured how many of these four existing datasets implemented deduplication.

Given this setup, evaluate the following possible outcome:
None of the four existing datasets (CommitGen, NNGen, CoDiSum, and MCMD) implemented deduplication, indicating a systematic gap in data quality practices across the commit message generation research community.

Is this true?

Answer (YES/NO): NO